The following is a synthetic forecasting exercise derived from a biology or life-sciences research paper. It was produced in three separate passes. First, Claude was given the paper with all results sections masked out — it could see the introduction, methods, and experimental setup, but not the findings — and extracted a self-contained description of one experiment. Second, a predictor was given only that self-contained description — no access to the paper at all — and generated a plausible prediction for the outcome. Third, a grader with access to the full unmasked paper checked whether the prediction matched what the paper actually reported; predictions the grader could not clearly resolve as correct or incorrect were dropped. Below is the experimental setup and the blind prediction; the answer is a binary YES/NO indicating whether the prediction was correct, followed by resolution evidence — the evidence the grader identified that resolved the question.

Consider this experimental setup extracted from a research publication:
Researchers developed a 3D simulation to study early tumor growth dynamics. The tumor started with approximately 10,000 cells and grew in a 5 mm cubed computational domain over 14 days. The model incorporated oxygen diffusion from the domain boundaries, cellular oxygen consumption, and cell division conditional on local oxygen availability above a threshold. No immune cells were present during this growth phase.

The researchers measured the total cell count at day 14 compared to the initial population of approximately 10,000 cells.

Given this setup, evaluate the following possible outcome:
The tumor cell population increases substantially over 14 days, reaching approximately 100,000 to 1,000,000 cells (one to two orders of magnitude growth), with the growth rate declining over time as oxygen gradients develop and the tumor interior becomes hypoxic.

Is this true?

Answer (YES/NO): YES